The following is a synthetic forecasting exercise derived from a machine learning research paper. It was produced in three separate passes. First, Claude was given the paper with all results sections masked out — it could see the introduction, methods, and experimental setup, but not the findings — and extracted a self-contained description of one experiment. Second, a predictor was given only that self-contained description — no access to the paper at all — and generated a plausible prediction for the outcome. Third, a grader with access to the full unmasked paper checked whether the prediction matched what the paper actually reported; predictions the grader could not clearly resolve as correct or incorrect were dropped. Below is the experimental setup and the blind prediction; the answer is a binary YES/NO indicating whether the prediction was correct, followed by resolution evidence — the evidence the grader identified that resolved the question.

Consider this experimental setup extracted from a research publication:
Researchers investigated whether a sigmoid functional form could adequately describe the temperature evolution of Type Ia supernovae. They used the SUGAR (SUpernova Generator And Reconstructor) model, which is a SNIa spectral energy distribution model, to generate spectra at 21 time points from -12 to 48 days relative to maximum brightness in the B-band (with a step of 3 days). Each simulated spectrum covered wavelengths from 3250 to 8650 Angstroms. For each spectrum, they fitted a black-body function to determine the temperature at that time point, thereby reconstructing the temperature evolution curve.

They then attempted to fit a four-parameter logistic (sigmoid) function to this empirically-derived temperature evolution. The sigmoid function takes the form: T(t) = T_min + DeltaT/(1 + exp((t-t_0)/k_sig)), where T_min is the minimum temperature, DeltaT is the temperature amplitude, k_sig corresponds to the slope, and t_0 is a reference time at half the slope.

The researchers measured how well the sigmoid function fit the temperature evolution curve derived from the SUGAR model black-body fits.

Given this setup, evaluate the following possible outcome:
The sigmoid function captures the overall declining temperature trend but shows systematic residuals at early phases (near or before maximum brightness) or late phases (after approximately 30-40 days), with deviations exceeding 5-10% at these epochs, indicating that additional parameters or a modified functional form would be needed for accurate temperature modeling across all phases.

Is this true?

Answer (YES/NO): NO